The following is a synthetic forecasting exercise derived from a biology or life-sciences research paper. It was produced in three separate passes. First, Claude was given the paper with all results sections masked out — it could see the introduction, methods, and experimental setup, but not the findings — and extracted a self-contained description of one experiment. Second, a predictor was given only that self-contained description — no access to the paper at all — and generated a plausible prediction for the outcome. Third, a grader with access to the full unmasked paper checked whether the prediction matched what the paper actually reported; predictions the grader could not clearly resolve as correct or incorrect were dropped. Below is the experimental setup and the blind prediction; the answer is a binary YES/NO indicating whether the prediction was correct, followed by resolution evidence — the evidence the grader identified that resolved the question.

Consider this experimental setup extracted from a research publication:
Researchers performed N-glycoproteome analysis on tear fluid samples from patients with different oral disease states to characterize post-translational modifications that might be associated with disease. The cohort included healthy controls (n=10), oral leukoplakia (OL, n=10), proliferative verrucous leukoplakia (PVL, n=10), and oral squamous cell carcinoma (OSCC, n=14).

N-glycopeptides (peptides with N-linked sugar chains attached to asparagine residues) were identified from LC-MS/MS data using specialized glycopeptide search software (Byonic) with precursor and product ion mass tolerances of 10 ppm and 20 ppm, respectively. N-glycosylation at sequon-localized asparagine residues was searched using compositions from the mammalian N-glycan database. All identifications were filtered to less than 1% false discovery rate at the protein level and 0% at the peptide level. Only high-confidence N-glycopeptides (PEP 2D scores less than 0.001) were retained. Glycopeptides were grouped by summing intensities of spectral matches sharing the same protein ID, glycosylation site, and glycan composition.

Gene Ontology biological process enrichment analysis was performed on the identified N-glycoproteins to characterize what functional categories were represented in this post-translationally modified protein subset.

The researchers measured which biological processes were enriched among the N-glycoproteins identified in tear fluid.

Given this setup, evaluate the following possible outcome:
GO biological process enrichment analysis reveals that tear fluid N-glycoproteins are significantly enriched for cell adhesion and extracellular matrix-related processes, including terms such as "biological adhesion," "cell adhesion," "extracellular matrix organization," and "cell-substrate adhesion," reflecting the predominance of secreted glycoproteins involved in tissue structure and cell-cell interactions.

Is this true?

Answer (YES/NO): NO